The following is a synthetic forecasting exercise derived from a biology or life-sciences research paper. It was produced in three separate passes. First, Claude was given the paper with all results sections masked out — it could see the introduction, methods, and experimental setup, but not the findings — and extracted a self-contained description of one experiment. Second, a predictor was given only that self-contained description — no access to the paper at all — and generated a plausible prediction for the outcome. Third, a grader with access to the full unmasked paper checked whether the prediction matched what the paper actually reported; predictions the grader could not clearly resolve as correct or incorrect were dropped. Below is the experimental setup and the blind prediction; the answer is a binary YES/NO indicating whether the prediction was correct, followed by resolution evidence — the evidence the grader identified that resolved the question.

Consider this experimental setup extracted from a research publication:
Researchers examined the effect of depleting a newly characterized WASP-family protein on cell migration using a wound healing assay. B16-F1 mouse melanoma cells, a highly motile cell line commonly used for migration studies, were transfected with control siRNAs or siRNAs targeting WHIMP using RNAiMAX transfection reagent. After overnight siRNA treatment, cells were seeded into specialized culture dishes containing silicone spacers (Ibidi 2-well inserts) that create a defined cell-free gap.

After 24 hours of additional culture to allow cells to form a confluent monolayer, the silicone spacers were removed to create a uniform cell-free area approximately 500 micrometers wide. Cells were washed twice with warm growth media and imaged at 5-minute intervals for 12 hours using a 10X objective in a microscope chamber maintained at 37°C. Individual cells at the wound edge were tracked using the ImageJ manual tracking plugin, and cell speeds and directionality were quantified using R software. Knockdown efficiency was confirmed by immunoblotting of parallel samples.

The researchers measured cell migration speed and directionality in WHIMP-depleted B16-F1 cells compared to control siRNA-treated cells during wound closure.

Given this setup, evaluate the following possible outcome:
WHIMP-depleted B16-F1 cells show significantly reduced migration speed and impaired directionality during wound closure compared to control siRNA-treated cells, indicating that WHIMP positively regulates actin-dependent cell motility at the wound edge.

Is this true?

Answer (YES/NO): NO